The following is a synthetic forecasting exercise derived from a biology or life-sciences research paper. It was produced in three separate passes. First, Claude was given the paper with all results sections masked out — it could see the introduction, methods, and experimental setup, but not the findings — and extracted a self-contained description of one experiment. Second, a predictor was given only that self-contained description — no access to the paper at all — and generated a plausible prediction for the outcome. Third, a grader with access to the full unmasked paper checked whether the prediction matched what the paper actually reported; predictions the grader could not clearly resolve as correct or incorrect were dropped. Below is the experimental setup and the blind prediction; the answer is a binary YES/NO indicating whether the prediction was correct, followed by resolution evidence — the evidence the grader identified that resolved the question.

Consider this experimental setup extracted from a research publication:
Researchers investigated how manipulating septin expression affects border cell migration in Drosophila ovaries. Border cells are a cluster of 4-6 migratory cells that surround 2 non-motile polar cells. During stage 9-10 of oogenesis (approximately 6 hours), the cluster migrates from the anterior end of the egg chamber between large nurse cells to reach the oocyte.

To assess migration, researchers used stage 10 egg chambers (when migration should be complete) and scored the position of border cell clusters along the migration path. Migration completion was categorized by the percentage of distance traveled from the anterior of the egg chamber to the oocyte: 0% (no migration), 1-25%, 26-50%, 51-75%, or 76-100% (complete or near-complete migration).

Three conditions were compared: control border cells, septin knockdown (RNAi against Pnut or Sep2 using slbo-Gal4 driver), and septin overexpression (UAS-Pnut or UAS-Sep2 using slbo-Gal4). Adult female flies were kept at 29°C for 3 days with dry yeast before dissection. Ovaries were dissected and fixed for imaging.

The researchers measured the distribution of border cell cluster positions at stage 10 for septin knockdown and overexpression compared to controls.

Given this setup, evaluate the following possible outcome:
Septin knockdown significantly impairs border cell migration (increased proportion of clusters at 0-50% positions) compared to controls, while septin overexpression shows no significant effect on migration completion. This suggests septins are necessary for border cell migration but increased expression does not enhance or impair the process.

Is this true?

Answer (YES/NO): NO